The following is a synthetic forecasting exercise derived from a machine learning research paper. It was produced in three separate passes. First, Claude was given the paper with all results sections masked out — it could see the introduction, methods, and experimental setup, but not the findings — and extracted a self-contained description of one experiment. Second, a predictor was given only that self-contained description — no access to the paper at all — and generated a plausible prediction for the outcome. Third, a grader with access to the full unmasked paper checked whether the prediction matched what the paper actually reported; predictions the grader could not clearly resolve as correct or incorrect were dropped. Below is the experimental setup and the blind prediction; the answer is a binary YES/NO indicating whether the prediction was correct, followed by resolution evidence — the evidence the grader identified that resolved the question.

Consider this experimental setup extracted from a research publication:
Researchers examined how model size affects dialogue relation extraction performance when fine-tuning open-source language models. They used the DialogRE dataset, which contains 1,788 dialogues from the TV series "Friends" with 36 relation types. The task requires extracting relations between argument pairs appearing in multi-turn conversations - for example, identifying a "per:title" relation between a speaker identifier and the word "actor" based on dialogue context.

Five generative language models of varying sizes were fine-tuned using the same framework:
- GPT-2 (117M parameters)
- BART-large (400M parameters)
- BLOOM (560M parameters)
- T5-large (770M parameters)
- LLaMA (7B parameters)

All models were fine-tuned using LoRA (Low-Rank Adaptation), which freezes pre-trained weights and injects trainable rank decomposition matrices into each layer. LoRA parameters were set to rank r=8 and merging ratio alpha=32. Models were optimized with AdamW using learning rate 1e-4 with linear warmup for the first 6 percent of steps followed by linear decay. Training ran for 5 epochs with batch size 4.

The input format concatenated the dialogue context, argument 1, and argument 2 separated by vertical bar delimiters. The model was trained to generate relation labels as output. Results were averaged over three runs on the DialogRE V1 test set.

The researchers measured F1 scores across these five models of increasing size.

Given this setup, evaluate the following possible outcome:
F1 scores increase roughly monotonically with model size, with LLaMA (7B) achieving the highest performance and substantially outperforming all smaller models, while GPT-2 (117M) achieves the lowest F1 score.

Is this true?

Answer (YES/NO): YES